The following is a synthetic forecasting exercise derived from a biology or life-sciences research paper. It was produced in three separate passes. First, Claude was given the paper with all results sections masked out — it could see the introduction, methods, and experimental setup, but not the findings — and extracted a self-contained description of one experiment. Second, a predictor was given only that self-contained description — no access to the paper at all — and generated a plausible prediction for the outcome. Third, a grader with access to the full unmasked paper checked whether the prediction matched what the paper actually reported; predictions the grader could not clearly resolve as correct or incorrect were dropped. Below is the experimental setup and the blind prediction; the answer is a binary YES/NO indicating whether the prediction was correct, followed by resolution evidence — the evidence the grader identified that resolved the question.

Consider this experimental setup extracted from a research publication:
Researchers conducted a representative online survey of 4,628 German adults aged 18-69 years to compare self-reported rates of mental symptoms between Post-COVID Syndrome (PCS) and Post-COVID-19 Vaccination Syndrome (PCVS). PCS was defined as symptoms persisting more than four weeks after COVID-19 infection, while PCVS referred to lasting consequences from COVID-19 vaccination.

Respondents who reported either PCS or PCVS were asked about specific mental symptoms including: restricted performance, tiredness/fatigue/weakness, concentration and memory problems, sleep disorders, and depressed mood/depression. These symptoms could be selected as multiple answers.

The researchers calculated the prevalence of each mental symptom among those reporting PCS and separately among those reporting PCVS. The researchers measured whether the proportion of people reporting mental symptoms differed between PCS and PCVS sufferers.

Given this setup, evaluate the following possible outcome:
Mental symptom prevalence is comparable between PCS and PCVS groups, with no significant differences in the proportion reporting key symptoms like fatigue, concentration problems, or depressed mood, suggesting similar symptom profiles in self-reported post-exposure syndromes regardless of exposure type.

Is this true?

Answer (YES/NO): NO